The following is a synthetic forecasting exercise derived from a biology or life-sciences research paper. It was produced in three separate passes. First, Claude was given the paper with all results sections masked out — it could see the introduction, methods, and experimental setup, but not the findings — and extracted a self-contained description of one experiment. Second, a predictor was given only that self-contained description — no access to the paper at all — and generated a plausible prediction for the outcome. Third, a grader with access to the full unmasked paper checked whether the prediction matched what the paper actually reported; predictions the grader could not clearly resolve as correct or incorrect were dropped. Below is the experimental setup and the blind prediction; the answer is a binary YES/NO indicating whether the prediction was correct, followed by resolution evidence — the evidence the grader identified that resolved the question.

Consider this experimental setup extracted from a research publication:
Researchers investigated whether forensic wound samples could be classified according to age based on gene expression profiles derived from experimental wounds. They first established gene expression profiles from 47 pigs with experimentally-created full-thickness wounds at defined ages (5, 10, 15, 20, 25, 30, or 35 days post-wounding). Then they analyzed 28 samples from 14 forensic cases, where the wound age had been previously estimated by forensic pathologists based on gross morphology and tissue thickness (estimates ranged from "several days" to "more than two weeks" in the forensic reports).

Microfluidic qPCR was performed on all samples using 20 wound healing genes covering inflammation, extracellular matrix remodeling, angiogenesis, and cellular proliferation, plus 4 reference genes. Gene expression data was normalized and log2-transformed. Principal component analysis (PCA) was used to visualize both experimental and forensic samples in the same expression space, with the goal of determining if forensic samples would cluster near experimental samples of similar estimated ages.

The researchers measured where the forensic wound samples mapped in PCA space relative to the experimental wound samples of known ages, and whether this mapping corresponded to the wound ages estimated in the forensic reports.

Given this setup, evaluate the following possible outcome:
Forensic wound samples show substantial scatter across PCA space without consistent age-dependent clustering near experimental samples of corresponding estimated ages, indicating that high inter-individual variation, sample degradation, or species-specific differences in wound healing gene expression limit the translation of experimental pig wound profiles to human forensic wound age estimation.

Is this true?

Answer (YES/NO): NO